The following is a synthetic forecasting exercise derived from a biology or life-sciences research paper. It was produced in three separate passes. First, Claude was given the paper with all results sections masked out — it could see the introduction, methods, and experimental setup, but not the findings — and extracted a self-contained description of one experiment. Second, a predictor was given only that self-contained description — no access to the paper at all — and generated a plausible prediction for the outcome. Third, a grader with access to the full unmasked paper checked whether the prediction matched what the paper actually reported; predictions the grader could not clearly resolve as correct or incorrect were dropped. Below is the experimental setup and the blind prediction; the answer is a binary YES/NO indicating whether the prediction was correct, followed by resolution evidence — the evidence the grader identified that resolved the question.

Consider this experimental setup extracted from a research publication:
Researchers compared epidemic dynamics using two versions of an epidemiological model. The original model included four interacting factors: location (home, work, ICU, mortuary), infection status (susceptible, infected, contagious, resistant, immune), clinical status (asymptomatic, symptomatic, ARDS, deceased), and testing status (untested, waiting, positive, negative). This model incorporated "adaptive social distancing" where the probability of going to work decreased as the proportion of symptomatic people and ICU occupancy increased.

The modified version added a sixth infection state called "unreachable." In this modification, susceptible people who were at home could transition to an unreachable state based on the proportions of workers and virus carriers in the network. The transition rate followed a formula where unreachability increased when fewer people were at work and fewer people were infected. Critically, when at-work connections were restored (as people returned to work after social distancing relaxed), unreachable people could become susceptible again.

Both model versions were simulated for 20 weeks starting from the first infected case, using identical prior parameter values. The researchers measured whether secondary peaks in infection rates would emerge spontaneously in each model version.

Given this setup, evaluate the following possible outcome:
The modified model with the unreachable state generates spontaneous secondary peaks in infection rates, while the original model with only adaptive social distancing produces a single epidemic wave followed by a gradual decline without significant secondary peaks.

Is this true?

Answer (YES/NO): YES